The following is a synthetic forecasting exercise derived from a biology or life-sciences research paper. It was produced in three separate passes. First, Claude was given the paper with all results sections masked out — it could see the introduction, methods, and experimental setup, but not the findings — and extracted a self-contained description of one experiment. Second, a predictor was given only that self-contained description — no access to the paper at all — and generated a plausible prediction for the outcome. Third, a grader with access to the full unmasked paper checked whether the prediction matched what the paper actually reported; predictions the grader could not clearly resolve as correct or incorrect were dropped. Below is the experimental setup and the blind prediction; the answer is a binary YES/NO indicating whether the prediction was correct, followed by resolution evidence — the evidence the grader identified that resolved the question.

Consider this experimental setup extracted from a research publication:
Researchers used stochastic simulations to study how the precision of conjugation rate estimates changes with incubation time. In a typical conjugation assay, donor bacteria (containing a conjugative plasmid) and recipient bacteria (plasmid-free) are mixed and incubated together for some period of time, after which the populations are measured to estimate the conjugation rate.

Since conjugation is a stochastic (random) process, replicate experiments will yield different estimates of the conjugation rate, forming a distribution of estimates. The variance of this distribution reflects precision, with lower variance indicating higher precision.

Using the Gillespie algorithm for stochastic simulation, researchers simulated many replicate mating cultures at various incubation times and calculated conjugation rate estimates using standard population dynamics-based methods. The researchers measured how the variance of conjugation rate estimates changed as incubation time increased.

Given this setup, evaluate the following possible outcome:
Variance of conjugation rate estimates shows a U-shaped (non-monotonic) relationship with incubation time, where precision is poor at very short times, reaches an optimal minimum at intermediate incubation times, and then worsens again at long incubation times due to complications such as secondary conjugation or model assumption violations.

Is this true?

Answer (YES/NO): NO